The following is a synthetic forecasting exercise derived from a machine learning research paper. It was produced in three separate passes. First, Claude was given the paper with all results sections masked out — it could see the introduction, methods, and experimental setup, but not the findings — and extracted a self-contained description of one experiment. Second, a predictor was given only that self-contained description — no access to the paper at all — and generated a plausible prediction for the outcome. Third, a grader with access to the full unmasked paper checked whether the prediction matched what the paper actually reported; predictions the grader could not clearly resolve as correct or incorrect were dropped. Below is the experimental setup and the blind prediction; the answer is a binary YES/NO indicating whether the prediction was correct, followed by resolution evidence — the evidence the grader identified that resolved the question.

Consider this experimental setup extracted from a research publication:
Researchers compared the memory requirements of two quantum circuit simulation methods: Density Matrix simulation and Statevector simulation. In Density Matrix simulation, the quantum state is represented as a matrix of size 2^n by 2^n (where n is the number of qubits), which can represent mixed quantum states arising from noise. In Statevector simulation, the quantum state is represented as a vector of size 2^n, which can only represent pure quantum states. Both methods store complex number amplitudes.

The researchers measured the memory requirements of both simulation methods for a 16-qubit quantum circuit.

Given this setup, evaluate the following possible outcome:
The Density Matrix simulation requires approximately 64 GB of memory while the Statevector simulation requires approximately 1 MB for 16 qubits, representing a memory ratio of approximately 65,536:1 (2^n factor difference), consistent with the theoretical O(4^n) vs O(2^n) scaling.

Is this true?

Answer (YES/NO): YES